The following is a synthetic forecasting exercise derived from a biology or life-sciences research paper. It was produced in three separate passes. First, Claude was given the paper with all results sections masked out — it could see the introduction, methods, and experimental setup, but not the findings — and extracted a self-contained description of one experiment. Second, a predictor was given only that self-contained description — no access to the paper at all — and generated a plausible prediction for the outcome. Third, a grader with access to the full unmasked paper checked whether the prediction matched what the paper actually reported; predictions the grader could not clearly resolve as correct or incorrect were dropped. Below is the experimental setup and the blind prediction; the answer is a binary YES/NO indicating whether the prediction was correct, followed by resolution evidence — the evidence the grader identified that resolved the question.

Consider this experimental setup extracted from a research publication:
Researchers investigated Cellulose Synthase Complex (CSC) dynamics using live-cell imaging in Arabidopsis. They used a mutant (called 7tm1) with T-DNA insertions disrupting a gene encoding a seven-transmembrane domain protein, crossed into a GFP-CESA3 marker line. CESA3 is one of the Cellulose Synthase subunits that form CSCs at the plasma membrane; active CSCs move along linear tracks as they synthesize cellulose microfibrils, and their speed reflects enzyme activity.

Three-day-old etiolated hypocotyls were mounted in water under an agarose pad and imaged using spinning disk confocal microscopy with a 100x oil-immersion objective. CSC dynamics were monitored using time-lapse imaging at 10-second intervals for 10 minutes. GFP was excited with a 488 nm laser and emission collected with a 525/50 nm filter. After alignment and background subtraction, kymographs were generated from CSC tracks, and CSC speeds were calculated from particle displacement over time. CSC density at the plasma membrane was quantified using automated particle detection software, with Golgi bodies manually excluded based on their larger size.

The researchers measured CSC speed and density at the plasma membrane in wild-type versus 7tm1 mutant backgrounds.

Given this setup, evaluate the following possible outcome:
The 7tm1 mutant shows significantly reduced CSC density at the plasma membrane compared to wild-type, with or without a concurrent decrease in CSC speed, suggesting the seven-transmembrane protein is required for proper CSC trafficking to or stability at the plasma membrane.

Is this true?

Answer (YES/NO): NO